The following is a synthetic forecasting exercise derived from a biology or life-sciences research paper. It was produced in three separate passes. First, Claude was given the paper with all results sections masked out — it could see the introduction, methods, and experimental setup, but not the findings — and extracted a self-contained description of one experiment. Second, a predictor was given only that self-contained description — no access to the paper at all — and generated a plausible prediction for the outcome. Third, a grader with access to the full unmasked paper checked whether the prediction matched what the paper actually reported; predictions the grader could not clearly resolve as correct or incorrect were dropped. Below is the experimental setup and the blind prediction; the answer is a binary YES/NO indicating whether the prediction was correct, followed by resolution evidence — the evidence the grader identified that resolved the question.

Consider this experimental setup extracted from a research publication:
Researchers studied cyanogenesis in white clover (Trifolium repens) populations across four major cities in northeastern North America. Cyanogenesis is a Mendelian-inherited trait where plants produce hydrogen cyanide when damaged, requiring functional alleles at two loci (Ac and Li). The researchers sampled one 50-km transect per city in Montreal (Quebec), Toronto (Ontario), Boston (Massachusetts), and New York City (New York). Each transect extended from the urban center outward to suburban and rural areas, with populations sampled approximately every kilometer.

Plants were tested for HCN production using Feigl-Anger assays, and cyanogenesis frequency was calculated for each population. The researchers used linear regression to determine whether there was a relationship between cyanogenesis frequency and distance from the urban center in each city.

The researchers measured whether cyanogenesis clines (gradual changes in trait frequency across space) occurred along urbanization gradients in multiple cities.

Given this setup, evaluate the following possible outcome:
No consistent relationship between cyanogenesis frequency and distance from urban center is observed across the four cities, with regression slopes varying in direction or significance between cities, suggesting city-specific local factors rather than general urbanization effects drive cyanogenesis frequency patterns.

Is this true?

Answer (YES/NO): NO